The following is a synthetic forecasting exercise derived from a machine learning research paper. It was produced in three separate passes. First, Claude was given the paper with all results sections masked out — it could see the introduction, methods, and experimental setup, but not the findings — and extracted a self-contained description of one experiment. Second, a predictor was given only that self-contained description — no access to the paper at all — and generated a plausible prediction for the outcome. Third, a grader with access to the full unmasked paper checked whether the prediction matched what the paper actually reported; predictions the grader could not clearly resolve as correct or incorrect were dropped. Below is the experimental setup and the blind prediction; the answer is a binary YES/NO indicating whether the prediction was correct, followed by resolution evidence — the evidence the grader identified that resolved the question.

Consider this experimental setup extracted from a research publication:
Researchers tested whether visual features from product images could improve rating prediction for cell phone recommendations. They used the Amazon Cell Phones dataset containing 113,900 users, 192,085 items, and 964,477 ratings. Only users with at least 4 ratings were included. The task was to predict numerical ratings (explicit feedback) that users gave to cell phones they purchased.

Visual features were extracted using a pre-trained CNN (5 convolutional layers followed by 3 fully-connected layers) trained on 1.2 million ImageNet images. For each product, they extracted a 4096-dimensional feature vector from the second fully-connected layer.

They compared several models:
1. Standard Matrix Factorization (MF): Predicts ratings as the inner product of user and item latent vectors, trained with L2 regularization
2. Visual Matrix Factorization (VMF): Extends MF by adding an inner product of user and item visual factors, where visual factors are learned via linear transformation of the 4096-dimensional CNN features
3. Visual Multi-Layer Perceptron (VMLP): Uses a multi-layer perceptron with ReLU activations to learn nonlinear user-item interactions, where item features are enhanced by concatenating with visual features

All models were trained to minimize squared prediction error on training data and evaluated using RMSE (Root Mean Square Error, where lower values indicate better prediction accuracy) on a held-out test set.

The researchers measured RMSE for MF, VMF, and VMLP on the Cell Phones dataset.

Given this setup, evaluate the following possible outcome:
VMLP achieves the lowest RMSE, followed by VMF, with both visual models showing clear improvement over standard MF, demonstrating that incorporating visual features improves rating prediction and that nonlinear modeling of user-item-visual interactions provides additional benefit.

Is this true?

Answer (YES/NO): NO